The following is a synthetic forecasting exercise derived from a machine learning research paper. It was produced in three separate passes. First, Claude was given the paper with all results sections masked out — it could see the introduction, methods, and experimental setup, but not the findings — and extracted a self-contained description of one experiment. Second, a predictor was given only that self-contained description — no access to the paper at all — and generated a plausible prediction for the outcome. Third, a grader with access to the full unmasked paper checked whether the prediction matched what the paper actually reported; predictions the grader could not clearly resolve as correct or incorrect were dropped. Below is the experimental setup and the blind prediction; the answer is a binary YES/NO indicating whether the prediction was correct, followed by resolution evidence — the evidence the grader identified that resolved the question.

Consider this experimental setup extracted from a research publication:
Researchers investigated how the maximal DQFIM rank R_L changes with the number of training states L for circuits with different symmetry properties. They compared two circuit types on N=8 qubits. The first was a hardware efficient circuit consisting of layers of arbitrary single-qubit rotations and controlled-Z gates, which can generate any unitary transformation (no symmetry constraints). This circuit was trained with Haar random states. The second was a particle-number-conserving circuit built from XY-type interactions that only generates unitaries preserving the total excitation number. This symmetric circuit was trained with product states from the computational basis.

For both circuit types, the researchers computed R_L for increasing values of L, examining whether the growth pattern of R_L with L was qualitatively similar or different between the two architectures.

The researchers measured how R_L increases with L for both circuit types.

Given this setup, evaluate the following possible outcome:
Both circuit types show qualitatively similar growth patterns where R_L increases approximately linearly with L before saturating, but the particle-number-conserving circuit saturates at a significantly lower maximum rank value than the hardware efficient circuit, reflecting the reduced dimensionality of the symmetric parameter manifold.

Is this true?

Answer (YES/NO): YES